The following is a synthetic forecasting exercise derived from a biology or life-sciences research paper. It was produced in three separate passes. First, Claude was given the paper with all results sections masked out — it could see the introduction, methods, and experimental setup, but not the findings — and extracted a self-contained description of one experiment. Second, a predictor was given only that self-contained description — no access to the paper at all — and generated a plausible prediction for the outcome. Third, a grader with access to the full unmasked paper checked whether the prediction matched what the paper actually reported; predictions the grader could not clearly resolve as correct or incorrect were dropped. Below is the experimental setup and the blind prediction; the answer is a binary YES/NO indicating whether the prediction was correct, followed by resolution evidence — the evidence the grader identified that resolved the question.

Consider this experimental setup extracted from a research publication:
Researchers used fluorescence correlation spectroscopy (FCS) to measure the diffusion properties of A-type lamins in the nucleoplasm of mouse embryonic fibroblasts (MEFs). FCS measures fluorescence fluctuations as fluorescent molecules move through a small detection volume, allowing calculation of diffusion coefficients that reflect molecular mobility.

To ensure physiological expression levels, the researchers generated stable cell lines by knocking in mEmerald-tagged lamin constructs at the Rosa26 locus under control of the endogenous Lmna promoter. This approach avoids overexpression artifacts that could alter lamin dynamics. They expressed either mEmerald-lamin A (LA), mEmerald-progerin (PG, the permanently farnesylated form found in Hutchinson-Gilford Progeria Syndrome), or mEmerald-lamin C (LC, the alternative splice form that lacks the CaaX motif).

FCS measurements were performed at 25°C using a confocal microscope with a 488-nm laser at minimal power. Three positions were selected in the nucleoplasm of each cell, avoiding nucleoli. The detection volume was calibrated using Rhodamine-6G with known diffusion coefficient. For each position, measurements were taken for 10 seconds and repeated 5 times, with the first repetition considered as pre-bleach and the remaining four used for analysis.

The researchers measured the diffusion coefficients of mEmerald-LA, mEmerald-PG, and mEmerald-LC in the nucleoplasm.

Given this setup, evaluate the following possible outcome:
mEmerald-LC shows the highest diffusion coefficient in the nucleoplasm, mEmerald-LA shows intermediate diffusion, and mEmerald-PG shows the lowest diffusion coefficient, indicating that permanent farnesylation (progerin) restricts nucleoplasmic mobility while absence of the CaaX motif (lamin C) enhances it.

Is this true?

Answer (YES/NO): NO